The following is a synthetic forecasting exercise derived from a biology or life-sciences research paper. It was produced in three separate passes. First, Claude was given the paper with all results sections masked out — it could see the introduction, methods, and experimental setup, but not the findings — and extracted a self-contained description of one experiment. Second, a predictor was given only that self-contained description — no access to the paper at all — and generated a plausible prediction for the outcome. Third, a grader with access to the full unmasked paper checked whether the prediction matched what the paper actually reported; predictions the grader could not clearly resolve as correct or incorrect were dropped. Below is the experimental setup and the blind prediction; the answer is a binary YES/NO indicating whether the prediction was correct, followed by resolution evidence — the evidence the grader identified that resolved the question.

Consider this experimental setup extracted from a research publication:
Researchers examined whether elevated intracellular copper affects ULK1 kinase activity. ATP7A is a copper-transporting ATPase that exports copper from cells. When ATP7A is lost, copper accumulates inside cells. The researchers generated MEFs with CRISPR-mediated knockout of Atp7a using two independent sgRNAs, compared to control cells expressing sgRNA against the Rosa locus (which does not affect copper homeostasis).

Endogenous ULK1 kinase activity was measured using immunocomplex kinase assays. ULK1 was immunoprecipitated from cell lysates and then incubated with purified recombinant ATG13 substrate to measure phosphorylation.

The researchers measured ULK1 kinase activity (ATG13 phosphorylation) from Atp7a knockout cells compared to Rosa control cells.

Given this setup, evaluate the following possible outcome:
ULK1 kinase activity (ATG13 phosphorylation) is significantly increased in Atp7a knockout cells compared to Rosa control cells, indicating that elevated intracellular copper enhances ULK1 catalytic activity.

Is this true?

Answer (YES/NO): YES